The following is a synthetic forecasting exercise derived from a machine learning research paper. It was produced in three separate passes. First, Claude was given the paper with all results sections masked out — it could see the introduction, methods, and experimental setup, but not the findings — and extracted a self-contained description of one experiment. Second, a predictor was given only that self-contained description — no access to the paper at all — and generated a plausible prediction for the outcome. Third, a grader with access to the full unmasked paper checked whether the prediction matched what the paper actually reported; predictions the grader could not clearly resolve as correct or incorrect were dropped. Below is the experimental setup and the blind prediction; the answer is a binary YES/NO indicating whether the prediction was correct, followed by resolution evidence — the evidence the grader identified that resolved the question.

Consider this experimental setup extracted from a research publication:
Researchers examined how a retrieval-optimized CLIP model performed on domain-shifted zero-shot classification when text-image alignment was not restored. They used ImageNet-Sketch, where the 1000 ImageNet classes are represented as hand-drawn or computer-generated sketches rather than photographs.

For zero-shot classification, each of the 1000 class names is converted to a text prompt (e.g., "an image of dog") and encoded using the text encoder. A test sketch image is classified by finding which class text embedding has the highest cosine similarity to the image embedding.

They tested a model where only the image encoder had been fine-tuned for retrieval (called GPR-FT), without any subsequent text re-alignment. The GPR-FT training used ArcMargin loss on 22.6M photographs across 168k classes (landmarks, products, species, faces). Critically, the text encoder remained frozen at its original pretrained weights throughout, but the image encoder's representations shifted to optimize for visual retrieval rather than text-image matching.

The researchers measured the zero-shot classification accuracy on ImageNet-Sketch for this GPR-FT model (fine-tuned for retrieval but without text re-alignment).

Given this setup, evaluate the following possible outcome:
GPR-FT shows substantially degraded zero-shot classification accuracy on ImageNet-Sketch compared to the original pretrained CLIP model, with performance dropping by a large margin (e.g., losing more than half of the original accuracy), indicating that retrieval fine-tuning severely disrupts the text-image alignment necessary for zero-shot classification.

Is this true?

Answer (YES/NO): NO